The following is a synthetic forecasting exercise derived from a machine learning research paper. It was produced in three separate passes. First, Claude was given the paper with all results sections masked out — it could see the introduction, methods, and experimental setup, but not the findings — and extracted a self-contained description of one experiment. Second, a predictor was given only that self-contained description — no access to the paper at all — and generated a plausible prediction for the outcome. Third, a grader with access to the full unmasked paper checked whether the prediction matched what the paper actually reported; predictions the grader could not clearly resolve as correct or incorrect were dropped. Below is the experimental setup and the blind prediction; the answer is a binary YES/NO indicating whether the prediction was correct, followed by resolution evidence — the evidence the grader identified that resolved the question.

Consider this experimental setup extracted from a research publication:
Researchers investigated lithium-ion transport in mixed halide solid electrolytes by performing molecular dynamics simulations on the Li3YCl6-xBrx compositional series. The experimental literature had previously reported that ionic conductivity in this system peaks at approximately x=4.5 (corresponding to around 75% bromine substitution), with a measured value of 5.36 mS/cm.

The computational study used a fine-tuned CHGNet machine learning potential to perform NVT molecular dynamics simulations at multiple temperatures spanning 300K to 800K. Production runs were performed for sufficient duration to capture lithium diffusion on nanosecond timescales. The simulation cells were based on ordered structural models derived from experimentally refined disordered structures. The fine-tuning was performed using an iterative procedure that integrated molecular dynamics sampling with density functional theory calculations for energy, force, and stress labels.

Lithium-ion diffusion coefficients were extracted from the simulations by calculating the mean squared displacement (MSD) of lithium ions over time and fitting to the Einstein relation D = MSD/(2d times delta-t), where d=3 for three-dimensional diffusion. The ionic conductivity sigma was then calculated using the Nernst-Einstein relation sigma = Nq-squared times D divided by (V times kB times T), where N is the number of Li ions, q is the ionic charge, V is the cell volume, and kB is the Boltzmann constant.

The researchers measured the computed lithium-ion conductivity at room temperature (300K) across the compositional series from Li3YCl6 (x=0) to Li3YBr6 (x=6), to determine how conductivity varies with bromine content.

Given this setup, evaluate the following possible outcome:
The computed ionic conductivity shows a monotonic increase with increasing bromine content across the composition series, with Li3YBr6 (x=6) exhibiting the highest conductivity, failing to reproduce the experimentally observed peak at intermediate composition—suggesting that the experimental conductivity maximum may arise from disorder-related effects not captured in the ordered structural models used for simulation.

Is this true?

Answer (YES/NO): NO